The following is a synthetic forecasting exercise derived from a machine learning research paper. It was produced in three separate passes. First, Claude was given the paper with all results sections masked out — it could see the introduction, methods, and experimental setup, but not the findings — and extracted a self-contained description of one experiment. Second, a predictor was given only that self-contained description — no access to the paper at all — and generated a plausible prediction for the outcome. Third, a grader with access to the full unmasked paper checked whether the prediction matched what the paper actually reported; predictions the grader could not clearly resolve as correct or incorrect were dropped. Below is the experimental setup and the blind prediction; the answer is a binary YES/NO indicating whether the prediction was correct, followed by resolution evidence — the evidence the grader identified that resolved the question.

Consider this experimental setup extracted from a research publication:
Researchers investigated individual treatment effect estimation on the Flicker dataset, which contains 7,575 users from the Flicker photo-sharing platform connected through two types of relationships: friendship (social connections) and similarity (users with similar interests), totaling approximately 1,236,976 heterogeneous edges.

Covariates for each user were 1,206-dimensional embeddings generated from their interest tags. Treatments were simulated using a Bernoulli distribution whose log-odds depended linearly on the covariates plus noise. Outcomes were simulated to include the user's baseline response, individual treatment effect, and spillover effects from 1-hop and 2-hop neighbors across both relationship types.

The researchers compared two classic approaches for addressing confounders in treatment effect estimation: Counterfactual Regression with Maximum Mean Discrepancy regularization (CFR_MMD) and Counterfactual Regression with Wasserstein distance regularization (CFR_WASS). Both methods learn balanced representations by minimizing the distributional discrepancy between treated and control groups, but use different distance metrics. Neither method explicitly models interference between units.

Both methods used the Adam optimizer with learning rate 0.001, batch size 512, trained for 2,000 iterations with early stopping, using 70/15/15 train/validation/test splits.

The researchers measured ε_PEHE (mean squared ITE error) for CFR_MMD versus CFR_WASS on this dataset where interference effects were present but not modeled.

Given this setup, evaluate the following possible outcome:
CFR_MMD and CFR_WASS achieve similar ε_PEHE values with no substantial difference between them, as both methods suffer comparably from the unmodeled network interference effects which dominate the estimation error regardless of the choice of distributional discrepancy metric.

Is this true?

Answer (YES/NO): YES